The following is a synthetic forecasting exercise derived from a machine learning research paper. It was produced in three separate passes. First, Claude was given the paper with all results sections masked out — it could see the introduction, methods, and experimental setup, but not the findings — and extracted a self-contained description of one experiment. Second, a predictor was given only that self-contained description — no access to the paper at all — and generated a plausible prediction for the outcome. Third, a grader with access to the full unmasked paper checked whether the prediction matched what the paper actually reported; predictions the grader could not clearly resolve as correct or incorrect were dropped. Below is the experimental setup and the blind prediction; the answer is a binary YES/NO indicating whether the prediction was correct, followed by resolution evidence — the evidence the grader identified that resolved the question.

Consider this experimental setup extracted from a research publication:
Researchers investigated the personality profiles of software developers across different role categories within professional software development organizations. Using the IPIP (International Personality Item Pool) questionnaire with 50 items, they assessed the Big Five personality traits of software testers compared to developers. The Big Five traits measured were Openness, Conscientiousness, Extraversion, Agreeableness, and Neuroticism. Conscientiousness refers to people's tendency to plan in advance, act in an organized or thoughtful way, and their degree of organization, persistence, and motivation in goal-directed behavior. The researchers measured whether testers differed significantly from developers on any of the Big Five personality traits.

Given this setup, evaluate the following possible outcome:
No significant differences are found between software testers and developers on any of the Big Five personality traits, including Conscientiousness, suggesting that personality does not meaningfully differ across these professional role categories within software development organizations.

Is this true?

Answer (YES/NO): NO